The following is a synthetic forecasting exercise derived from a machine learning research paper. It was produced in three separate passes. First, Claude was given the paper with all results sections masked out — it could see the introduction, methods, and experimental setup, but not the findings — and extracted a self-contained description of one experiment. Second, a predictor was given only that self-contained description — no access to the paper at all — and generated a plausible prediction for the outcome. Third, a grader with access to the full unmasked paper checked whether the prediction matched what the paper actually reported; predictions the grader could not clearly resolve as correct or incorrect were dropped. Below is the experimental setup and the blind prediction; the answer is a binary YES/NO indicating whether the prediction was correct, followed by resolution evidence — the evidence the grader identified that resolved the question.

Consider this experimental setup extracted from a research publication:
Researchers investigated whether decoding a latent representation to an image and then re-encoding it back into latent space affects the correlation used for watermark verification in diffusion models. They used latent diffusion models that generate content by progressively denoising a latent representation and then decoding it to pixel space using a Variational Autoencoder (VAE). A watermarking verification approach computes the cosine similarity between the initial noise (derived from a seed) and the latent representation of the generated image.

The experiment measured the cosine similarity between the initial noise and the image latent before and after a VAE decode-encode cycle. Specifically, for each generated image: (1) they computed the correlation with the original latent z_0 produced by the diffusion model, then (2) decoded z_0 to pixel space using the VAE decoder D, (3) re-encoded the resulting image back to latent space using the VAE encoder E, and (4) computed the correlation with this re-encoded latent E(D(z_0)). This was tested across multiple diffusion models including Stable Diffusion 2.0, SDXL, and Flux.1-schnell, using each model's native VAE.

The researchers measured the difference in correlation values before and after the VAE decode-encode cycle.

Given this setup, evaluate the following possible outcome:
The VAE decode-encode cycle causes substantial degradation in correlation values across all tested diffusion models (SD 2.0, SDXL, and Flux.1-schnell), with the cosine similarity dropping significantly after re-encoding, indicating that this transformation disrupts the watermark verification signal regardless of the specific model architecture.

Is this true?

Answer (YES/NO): NO